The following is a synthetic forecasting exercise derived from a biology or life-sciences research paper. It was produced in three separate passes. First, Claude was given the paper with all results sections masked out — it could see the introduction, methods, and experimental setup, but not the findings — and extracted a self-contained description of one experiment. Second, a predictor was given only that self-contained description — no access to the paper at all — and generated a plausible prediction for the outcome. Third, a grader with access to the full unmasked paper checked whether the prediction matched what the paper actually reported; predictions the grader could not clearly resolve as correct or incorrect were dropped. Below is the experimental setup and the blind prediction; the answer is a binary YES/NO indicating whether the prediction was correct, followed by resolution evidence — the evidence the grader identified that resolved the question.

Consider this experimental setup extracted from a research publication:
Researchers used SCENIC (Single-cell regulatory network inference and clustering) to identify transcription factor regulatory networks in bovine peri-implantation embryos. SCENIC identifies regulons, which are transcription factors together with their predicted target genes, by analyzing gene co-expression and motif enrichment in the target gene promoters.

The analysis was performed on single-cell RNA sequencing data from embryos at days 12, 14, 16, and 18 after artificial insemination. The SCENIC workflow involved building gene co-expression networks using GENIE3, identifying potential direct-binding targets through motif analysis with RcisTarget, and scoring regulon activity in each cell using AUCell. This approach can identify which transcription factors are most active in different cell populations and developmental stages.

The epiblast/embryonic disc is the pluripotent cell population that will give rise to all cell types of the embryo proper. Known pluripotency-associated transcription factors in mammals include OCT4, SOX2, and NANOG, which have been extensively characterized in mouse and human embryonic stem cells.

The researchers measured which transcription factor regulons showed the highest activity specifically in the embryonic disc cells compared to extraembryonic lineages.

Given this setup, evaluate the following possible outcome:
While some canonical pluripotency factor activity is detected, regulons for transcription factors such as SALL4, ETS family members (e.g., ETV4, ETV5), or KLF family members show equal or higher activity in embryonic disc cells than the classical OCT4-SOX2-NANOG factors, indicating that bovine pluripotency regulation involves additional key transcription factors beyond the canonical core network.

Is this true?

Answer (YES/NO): NO